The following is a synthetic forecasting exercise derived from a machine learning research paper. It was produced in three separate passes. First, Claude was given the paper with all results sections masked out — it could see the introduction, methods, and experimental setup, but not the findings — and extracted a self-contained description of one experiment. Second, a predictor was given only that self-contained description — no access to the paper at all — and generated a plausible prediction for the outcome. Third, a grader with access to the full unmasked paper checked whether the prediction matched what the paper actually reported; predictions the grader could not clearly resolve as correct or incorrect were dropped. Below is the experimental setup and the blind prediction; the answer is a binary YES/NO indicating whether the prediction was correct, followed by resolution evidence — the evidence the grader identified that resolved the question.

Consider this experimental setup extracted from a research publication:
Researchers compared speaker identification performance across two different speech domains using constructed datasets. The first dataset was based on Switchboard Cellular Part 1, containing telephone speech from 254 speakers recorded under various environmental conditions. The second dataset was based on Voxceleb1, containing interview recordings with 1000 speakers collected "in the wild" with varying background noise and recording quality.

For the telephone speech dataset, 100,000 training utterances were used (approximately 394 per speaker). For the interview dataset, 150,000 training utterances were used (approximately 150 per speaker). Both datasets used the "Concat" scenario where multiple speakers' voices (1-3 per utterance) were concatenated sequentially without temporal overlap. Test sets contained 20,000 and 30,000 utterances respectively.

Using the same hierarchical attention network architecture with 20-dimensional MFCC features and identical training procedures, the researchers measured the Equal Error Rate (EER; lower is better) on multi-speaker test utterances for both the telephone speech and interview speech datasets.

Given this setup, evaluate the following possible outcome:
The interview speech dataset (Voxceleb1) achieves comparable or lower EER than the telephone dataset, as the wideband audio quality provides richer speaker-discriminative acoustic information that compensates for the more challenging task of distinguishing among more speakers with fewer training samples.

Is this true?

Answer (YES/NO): NO